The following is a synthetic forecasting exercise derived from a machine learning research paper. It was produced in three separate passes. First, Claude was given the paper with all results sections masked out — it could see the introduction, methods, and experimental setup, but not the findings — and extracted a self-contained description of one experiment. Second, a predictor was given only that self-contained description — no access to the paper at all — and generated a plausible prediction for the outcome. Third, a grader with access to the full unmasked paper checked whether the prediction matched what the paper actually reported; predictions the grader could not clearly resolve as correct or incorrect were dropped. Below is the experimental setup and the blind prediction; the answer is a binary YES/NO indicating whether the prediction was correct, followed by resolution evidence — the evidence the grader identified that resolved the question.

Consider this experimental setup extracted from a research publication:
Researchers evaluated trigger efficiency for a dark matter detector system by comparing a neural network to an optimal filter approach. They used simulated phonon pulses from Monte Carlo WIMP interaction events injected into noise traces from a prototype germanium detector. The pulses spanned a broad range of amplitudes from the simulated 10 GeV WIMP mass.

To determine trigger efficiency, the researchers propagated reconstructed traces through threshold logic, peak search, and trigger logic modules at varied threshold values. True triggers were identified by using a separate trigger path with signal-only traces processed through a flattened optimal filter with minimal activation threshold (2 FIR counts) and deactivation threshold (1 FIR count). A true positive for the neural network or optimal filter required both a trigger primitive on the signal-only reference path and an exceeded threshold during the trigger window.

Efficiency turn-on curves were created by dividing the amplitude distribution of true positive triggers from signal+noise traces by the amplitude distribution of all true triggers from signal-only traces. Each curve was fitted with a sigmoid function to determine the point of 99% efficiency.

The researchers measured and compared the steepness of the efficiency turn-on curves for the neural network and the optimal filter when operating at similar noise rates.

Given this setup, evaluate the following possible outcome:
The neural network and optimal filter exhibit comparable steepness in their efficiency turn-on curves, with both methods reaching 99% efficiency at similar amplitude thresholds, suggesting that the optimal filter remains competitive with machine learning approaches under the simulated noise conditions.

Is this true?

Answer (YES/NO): NO